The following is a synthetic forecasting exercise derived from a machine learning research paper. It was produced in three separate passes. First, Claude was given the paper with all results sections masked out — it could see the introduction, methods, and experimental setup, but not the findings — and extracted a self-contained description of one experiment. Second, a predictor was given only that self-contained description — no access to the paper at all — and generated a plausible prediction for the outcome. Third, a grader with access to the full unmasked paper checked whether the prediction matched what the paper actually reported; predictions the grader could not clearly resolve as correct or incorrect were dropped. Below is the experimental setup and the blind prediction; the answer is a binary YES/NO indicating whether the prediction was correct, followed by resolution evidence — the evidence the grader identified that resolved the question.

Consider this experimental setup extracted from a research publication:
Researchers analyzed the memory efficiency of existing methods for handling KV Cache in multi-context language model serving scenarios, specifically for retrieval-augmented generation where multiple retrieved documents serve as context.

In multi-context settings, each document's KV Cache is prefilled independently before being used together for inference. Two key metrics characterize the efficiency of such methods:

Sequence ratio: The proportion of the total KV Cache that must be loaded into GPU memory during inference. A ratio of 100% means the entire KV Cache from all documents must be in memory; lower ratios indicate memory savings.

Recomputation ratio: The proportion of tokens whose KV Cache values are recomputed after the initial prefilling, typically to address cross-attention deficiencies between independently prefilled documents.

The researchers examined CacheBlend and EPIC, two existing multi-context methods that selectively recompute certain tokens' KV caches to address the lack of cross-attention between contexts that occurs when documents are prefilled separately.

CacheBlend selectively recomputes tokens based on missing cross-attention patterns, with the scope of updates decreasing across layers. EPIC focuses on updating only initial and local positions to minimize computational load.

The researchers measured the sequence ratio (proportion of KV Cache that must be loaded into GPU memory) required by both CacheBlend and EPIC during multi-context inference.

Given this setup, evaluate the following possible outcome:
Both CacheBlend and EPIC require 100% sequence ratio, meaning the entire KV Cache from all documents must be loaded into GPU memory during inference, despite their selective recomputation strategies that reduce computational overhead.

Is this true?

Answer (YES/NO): YES